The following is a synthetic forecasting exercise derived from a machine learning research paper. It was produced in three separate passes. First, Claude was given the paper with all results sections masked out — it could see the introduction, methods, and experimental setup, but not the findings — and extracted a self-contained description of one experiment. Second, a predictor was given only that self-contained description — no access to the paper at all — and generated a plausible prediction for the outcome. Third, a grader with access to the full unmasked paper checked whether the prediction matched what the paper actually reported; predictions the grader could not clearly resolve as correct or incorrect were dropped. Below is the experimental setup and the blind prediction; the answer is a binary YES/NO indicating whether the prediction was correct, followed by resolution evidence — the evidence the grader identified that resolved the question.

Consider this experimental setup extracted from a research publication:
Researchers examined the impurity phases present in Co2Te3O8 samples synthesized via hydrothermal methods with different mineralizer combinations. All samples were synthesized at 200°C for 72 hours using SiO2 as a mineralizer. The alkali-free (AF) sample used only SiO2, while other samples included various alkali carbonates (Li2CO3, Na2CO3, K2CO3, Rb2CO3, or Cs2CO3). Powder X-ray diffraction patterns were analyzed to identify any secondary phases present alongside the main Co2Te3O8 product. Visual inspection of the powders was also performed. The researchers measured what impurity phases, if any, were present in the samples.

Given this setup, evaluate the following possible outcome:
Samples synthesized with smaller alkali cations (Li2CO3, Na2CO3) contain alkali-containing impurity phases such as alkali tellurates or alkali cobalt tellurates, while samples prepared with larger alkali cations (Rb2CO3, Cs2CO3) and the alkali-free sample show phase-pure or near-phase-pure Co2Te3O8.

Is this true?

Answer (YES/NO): NO